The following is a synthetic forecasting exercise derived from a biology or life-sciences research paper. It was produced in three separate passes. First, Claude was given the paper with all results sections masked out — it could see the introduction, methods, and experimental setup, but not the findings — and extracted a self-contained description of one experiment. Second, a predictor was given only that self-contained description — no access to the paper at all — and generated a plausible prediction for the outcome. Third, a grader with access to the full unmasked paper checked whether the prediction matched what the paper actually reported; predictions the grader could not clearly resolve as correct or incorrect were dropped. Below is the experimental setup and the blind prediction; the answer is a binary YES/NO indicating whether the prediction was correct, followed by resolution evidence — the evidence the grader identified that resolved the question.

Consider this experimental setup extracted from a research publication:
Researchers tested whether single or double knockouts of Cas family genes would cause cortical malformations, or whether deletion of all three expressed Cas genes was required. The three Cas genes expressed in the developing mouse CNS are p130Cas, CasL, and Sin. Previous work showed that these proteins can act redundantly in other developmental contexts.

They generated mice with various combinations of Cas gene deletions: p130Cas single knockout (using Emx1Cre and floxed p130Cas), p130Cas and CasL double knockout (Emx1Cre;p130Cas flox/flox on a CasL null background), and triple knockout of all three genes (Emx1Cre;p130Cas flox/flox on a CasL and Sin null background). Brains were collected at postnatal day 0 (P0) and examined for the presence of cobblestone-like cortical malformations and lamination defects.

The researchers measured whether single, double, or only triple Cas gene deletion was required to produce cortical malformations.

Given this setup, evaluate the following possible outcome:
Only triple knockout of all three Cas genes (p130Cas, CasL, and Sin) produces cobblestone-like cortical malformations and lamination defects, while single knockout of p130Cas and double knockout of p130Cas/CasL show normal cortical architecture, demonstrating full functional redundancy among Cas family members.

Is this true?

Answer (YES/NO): NO